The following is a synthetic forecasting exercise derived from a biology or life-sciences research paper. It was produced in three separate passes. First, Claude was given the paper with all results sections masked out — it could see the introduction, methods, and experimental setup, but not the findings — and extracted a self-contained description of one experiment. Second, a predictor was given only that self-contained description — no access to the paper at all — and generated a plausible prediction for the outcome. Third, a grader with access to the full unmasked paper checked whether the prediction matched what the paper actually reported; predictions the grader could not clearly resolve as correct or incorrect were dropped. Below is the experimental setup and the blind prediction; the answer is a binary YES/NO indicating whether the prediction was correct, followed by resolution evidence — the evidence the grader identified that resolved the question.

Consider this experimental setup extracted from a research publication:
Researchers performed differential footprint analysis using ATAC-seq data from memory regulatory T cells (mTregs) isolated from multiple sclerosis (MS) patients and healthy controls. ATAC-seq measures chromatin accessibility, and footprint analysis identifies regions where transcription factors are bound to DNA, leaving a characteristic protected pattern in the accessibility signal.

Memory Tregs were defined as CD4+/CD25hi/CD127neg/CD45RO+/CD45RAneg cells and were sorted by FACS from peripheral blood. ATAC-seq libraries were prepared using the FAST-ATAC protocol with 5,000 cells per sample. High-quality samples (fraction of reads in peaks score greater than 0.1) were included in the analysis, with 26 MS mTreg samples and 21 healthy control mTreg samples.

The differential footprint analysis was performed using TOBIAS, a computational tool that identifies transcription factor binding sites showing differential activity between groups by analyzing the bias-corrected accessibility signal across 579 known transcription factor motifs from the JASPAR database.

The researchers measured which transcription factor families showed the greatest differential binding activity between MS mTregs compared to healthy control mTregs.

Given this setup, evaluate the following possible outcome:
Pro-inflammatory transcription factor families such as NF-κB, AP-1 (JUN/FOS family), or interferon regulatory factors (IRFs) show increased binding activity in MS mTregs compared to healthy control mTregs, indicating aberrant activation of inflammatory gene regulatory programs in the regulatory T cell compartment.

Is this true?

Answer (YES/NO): YES